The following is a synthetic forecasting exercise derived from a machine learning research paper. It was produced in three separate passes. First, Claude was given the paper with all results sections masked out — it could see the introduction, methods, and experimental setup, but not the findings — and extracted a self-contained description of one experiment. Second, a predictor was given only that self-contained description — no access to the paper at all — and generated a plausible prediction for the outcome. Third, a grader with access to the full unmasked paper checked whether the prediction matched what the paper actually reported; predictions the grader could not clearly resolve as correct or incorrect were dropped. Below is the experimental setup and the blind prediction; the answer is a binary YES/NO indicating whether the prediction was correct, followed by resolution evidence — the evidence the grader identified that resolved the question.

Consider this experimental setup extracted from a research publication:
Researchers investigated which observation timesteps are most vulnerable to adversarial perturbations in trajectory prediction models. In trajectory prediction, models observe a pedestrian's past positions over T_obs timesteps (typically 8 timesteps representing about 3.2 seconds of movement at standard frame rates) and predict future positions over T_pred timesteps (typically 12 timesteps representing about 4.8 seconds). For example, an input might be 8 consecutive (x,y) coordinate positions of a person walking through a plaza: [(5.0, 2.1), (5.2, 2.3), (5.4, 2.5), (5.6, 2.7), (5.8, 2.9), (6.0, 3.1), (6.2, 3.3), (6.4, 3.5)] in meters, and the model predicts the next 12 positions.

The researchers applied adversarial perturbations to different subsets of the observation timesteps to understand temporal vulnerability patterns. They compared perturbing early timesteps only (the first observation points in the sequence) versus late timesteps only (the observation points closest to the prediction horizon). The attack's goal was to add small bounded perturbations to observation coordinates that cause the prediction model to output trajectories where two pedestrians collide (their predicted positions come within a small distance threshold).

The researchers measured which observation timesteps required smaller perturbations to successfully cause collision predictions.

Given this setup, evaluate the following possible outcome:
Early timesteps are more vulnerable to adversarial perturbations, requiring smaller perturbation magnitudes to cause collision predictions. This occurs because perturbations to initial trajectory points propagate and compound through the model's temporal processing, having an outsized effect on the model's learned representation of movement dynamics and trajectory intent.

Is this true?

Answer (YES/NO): NO